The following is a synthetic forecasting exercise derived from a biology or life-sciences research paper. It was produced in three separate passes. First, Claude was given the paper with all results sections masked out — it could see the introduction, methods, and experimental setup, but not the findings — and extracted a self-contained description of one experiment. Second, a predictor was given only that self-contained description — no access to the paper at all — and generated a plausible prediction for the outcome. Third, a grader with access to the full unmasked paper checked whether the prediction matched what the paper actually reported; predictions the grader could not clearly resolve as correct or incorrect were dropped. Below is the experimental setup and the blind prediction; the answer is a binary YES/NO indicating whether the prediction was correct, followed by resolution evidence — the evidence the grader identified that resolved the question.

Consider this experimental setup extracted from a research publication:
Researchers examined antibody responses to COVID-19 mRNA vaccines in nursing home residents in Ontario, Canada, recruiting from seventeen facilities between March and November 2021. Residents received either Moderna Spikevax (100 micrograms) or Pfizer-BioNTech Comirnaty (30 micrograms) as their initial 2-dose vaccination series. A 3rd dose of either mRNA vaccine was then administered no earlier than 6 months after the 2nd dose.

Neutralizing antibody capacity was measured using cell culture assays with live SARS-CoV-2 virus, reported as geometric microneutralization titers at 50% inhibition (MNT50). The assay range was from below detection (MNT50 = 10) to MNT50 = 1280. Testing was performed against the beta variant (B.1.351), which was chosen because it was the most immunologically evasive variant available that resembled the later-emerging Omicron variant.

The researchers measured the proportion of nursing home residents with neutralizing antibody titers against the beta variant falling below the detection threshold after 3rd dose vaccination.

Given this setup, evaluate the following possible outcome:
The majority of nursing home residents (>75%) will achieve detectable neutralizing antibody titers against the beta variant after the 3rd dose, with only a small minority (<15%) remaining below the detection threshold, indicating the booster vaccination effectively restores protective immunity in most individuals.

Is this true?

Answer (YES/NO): YES